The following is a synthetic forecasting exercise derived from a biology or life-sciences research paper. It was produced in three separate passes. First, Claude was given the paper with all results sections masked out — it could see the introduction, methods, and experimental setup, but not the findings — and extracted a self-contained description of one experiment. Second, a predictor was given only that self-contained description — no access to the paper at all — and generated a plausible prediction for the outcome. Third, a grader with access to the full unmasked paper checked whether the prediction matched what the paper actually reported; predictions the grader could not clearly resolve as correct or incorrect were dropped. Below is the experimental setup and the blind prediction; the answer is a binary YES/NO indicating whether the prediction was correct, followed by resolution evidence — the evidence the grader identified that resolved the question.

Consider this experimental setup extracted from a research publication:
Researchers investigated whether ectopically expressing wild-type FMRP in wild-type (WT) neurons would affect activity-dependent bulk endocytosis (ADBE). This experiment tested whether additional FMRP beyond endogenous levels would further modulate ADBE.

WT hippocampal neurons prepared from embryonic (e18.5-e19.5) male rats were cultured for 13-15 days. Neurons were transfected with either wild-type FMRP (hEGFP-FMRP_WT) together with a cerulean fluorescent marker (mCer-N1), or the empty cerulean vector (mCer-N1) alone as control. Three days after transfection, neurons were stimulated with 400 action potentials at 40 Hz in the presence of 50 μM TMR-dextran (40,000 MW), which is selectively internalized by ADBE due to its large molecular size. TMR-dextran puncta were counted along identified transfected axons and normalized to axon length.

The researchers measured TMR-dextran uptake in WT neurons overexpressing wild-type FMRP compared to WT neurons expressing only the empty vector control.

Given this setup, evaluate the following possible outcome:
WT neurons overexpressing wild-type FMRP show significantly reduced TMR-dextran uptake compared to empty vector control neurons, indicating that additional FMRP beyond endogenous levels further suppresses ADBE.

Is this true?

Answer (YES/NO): NO